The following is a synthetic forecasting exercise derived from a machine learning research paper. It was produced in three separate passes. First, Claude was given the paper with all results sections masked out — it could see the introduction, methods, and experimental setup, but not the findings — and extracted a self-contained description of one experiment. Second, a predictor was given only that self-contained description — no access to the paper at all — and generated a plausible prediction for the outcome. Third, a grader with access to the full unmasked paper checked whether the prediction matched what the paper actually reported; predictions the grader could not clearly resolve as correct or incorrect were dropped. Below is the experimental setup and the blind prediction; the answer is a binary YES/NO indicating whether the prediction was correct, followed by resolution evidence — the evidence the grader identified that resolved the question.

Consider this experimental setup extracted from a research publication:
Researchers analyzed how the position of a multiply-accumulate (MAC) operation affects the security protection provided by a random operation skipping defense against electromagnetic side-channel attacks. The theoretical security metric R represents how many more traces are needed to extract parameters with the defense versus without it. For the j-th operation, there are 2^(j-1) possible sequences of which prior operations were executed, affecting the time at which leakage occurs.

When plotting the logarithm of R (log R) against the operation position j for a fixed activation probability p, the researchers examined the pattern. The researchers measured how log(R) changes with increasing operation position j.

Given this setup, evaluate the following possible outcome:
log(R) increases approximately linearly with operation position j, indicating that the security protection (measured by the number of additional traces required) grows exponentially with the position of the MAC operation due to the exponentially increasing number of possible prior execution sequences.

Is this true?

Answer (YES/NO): YES